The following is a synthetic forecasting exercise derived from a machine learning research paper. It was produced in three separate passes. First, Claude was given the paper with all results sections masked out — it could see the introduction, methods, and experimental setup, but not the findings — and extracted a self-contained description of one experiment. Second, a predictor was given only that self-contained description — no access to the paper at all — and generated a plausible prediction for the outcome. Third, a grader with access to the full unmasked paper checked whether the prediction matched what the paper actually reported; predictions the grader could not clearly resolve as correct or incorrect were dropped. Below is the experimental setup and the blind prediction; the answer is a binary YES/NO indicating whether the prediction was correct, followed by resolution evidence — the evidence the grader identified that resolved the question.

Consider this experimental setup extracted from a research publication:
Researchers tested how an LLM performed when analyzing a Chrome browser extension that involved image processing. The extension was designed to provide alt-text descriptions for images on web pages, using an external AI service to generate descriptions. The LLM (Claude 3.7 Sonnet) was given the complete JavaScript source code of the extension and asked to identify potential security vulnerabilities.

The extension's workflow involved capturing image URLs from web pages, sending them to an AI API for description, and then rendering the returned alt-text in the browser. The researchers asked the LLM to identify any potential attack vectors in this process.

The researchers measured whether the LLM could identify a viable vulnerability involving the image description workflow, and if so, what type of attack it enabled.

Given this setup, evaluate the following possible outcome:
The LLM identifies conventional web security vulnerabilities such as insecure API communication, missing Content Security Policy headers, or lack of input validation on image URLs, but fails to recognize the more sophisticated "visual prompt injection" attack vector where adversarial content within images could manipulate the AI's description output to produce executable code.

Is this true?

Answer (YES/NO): NO